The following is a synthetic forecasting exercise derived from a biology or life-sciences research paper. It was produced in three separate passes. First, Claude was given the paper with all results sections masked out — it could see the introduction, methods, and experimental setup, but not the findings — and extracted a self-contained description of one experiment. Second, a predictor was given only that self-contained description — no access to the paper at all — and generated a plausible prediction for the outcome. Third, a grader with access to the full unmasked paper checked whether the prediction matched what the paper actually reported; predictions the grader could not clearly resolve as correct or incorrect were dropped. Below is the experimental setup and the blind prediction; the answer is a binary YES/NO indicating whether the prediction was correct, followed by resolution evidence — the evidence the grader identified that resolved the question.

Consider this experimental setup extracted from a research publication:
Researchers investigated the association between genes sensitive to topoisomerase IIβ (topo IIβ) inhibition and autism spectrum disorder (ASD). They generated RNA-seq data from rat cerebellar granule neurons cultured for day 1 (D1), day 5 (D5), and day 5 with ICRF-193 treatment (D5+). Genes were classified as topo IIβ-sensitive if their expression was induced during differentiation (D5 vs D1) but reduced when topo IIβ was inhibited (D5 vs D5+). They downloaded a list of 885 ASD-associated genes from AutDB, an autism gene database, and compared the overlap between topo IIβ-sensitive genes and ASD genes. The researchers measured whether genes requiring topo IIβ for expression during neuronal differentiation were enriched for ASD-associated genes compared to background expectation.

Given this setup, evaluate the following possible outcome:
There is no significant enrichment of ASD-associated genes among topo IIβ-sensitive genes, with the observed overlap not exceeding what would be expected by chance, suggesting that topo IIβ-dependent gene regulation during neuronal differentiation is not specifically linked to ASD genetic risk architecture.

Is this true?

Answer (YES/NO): NO